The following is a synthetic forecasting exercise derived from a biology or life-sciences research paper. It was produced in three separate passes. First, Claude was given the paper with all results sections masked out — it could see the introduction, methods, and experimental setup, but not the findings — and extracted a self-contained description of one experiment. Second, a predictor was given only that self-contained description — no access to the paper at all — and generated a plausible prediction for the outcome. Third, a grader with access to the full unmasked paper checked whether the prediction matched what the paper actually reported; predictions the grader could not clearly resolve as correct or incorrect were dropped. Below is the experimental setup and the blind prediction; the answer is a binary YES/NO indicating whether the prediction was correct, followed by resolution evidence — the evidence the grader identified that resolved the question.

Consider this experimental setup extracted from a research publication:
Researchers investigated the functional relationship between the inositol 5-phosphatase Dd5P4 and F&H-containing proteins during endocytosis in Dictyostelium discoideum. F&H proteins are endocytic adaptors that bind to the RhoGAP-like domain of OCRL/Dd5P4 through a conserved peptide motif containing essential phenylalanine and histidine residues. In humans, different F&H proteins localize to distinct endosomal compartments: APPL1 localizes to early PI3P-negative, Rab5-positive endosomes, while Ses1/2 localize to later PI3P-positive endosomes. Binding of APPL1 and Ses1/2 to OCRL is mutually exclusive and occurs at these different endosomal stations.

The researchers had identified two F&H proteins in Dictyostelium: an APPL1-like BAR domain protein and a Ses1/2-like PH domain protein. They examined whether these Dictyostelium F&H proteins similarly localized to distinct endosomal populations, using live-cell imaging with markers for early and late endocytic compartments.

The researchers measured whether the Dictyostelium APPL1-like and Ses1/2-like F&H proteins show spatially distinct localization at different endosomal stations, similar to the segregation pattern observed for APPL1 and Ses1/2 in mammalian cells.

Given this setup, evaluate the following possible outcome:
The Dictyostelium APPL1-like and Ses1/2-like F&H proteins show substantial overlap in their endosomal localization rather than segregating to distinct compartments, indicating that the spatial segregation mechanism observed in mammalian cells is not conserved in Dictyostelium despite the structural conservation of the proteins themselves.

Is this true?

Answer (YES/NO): NO